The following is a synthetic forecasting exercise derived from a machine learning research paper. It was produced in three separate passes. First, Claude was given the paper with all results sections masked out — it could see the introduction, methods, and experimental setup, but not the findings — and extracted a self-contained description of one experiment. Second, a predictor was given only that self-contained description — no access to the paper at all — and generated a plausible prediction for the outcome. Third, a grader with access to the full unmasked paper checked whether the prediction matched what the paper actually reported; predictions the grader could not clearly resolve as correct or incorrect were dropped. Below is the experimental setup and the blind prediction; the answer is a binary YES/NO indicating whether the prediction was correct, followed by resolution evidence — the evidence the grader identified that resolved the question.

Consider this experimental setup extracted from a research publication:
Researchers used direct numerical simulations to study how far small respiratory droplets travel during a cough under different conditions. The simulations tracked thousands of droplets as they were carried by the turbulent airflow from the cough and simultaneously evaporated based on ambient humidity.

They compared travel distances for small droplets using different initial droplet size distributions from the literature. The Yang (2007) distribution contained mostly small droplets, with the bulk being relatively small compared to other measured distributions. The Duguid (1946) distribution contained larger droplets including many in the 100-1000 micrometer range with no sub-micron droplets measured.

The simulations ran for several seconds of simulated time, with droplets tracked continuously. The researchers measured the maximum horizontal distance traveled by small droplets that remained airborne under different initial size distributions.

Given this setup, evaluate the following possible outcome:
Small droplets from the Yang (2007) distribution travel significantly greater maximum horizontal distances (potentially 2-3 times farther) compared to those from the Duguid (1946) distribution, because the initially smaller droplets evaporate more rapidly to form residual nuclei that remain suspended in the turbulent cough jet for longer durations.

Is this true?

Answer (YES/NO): YES